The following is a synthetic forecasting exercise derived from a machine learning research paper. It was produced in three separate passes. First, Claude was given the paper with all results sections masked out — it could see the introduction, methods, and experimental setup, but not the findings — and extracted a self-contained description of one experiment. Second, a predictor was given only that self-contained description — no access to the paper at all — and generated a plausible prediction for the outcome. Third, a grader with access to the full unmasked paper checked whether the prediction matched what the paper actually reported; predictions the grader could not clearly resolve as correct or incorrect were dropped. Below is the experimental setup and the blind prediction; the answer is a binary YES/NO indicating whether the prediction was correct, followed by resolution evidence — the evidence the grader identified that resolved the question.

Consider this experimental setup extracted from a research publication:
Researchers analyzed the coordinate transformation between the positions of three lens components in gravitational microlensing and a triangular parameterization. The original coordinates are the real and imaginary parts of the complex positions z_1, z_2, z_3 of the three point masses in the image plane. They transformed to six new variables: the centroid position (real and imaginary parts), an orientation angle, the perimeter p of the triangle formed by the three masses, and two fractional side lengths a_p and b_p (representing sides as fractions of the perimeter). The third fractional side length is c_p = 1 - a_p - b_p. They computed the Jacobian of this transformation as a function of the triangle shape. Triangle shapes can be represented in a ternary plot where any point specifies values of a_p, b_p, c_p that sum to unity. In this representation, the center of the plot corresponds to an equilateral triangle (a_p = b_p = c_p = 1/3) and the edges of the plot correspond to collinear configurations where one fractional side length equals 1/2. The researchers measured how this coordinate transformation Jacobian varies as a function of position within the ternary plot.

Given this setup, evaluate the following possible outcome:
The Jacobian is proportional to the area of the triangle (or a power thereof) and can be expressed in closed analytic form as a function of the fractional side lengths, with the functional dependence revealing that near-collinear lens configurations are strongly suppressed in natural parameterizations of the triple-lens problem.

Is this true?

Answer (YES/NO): NO